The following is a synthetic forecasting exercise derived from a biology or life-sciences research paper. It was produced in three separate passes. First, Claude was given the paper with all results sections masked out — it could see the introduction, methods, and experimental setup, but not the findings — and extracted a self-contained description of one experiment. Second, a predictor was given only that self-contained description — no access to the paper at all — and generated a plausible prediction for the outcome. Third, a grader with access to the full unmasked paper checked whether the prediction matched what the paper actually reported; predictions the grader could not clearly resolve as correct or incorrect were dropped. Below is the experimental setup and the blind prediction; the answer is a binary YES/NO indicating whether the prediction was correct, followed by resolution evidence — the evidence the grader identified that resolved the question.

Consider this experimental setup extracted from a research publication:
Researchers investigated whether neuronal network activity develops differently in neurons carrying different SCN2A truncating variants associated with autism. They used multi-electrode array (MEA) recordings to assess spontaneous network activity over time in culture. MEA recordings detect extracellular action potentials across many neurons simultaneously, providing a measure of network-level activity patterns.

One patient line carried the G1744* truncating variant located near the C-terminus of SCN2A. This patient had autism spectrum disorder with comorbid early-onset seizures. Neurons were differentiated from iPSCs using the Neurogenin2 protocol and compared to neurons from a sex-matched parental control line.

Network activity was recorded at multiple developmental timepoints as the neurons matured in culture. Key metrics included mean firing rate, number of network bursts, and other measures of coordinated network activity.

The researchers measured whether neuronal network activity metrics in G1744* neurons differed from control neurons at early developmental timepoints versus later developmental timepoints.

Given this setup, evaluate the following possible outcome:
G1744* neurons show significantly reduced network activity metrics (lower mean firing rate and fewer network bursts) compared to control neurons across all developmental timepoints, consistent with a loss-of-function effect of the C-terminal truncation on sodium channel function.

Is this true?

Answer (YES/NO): NO